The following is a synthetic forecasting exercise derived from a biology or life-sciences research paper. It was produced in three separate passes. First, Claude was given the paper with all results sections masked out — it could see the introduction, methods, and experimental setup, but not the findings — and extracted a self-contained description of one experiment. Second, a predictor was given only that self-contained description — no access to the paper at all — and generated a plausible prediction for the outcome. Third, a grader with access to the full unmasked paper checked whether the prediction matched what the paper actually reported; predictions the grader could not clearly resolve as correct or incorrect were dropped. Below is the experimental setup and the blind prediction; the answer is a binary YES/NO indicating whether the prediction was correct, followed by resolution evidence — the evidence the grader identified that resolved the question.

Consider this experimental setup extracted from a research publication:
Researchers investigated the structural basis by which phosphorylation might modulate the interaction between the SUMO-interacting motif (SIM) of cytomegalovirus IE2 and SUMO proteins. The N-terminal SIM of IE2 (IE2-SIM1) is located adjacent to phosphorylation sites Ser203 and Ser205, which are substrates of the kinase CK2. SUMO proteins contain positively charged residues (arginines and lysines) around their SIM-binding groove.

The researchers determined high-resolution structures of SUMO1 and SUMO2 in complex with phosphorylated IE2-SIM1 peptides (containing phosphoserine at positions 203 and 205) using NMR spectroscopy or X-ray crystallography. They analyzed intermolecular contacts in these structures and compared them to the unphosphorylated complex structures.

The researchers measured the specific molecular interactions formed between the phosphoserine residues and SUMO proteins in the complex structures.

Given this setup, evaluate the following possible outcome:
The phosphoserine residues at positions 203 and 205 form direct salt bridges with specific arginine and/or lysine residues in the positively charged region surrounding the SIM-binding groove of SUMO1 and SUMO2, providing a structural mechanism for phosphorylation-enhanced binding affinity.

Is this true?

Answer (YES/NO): YES